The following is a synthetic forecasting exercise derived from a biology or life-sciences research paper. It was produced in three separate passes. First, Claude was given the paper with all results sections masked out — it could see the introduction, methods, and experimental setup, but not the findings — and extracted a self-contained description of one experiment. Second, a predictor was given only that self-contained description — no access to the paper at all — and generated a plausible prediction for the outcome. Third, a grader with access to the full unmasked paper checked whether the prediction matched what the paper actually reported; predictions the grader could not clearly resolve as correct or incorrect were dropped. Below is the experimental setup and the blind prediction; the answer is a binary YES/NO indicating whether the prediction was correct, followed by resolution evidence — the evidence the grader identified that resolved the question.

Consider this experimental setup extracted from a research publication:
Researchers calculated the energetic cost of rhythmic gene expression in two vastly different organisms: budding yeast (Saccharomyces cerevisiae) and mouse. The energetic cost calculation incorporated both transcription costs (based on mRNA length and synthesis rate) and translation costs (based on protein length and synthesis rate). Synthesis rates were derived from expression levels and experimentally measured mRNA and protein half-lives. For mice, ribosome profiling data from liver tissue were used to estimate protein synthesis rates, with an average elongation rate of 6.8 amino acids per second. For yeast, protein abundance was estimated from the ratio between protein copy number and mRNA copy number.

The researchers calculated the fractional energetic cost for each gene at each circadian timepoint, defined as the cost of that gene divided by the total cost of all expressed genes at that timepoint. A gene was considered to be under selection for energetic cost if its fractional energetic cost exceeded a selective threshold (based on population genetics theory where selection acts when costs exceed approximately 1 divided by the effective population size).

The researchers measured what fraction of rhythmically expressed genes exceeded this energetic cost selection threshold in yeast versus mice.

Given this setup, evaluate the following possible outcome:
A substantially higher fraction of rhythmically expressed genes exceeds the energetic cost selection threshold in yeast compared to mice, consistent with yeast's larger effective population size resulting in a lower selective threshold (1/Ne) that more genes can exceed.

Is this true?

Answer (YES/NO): YES